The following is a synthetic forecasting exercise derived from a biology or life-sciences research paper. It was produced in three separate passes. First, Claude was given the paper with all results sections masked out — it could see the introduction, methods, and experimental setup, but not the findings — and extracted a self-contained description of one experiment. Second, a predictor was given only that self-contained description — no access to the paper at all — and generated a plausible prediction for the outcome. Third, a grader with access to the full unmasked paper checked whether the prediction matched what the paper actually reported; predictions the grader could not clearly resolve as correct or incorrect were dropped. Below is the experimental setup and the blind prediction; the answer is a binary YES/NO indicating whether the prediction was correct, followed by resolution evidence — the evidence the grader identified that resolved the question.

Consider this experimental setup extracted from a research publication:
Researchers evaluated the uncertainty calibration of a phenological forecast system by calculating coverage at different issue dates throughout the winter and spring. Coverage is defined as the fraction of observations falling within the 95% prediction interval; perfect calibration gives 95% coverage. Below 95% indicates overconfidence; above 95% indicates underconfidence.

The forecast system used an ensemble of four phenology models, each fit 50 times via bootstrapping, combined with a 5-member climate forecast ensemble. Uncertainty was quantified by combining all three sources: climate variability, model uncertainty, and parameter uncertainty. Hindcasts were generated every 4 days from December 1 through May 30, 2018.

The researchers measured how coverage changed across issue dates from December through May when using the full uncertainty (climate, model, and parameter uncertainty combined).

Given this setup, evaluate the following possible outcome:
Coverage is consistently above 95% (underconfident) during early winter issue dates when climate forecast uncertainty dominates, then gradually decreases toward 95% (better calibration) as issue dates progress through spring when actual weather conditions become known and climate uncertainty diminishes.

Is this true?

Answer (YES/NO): NO